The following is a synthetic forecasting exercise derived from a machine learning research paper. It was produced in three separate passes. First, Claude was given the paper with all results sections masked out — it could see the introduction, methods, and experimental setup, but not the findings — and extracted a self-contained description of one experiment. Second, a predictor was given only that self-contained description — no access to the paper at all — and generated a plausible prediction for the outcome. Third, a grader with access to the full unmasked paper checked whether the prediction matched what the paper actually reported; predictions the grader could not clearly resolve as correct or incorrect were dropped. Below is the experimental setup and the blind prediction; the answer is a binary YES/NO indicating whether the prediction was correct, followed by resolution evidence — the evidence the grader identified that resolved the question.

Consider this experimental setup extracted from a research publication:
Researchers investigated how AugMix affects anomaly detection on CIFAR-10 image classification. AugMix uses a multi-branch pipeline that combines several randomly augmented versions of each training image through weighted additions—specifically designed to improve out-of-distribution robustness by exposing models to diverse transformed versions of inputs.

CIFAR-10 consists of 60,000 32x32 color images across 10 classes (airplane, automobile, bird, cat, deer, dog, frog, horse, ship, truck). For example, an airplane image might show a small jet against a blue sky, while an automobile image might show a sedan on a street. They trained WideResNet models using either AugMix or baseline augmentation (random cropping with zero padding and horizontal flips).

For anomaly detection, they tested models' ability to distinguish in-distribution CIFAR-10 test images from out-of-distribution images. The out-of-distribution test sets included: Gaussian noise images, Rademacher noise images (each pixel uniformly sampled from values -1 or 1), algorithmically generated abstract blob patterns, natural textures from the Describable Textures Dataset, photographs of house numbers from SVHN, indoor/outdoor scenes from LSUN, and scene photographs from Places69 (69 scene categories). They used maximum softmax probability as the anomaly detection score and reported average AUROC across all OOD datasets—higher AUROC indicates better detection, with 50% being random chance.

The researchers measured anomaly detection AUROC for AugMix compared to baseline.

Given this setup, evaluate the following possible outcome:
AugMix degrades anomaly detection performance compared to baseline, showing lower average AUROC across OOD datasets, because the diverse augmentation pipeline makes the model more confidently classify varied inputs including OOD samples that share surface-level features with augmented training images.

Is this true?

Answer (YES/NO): YES